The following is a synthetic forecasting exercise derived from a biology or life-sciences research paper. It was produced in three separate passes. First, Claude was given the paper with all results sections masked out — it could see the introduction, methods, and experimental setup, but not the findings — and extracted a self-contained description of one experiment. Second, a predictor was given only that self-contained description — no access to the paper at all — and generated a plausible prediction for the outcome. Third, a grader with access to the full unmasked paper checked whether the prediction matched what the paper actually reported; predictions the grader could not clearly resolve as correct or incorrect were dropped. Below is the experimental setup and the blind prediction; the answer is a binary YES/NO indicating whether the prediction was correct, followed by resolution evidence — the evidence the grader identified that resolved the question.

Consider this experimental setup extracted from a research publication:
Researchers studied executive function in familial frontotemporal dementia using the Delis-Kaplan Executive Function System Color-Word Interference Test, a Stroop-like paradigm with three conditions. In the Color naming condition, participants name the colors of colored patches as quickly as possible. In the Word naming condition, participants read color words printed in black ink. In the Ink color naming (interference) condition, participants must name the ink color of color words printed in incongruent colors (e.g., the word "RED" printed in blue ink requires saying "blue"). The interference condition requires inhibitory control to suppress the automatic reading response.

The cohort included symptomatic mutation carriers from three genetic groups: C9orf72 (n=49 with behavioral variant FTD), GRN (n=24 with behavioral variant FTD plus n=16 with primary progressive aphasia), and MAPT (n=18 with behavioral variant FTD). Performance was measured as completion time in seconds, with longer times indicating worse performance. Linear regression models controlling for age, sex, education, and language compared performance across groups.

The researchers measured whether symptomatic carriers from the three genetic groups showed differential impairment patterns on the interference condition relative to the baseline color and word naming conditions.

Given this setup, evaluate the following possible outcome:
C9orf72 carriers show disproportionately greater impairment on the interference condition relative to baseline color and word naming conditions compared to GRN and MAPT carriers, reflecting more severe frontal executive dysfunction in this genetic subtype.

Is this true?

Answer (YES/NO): NO